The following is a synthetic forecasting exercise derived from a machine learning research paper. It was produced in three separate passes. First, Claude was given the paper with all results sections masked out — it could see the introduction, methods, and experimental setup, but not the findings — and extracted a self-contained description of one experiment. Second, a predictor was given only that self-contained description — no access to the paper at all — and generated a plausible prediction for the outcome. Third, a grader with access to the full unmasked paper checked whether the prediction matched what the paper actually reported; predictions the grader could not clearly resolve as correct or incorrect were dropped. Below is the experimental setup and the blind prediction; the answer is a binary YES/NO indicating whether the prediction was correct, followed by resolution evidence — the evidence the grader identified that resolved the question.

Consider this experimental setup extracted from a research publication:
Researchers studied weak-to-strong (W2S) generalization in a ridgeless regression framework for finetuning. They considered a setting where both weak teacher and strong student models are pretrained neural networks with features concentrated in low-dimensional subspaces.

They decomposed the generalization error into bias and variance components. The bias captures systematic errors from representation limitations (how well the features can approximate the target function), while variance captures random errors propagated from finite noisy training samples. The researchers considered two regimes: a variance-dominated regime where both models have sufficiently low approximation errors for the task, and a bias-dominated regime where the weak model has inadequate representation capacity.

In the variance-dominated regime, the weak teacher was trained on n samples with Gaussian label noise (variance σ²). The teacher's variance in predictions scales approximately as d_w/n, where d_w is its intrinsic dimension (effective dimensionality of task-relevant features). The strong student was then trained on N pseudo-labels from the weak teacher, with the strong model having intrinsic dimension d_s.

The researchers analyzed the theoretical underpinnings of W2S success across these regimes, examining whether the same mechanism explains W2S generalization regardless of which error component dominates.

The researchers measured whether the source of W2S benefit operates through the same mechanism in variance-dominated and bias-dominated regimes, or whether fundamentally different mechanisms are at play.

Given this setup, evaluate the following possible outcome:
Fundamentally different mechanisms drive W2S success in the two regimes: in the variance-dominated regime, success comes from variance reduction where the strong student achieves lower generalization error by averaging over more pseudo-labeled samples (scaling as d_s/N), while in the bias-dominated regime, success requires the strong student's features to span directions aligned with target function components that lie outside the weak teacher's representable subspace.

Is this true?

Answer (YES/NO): YES